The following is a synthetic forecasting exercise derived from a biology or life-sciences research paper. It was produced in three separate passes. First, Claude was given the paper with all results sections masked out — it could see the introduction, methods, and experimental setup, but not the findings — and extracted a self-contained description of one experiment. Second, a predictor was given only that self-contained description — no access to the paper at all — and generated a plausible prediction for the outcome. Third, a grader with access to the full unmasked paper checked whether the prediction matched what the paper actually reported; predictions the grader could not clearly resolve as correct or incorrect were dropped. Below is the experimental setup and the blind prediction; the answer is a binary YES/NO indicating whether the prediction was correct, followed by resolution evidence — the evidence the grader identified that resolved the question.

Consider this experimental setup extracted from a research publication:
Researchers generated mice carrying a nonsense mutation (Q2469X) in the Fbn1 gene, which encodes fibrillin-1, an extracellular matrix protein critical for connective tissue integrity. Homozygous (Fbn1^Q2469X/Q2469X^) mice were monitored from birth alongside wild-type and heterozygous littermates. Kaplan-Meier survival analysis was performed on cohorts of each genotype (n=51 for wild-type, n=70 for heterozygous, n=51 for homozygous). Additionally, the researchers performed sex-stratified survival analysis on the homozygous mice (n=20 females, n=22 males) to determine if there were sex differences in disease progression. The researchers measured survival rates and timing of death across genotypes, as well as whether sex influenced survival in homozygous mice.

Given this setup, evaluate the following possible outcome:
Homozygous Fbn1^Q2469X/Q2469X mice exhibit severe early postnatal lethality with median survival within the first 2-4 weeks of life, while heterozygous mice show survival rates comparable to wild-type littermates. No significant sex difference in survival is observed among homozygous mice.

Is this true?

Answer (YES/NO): YES